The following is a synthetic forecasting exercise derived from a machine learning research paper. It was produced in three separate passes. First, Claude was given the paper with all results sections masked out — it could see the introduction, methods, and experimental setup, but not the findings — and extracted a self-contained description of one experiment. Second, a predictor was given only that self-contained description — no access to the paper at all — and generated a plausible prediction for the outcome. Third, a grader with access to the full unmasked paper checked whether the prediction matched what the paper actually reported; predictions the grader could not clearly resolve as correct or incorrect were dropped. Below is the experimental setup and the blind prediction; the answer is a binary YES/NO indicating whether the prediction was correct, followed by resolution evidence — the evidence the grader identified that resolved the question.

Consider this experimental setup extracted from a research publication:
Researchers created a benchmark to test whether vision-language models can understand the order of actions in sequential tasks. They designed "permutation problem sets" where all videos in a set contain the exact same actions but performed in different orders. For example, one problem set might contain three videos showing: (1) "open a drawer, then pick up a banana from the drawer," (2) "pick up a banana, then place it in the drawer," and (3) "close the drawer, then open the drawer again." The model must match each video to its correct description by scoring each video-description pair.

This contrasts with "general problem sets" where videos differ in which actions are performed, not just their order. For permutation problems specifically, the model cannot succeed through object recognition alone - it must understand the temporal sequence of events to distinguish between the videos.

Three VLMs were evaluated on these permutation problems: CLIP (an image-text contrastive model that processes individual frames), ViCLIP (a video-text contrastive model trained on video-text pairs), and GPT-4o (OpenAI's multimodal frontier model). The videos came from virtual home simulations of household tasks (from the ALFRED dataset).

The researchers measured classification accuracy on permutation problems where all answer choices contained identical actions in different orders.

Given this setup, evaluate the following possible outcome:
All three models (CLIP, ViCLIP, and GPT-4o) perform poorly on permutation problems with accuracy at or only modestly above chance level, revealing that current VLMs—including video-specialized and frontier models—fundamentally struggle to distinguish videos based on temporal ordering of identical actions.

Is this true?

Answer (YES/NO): NO